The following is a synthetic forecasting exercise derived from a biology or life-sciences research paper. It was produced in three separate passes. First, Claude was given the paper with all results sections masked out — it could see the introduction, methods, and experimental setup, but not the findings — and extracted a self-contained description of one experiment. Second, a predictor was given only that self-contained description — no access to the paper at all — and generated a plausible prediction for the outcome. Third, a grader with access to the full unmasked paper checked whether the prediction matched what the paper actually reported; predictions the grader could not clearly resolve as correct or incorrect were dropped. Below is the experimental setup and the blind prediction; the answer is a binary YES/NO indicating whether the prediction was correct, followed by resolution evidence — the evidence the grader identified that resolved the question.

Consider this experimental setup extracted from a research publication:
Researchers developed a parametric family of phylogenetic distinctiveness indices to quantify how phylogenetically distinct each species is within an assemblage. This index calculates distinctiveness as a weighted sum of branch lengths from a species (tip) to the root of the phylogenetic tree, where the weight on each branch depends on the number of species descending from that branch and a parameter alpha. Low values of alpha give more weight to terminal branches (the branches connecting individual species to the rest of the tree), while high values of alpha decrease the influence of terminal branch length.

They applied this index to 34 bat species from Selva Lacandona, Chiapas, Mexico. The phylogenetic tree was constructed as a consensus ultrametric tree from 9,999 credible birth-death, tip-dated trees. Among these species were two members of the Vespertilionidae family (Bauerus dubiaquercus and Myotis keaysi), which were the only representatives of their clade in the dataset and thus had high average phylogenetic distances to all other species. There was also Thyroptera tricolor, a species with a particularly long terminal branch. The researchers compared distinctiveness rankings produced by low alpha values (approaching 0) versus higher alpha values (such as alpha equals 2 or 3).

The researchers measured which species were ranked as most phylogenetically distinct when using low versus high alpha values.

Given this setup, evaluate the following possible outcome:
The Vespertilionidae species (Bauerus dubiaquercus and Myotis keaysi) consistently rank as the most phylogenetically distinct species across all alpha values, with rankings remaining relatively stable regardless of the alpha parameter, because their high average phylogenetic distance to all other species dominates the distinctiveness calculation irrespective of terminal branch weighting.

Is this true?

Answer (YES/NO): NO